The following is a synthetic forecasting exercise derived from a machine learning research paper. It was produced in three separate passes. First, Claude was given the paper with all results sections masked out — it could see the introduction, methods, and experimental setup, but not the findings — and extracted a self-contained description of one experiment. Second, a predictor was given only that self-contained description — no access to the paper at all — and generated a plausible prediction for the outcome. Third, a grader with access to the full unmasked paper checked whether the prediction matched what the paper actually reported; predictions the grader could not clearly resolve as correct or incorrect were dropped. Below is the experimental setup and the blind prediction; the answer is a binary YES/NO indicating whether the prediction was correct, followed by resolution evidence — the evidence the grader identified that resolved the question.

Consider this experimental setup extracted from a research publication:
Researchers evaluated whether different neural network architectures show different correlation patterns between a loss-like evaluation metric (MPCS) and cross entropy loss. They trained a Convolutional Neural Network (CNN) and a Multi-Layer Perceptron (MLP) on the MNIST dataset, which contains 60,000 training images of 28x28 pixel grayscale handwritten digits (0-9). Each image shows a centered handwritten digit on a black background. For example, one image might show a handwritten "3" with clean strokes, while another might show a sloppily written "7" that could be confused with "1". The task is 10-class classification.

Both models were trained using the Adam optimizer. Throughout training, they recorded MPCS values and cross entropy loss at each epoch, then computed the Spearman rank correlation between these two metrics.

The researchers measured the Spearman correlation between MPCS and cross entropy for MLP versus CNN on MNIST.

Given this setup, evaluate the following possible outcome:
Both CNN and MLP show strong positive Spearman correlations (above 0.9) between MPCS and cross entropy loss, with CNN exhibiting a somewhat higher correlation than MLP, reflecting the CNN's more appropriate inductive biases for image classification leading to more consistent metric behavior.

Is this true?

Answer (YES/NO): NO